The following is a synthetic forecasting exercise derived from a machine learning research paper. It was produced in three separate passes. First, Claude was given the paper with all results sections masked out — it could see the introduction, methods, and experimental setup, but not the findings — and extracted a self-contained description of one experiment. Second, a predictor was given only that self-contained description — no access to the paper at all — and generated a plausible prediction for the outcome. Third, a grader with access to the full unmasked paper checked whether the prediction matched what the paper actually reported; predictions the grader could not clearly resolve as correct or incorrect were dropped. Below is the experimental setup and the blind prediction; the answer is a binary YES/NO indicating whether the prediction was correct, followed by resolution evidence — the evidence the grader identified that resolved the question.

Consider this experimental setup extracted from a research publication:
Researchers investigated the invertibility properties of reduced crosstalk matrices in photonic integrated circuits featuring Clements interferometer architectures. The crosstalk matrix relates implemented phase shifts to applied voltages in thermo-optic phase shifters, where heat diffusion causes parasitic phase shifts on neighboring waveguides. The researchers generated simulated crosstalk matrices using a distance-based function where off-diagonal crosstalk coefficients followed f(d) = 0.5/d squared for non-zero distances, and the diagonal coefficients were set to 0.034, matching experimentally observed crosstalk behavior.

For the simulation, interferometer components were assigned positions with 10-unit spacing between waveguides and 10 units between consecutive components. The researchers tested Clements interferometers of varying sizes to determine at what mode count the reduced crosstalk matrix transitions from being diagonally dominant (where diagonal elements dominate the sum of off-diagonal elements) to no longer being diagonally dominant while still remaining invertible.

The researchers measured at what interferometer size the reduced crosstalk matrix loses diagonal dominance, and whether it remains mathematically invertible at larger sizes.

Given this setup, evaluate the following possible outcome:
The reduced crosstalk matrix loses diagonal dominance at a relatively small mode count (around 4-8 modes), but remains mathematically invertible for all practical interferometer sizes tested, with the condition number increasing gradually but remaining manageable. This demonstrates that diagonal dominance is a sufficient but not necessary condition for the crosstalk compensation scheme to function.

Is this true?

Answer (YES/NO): NO